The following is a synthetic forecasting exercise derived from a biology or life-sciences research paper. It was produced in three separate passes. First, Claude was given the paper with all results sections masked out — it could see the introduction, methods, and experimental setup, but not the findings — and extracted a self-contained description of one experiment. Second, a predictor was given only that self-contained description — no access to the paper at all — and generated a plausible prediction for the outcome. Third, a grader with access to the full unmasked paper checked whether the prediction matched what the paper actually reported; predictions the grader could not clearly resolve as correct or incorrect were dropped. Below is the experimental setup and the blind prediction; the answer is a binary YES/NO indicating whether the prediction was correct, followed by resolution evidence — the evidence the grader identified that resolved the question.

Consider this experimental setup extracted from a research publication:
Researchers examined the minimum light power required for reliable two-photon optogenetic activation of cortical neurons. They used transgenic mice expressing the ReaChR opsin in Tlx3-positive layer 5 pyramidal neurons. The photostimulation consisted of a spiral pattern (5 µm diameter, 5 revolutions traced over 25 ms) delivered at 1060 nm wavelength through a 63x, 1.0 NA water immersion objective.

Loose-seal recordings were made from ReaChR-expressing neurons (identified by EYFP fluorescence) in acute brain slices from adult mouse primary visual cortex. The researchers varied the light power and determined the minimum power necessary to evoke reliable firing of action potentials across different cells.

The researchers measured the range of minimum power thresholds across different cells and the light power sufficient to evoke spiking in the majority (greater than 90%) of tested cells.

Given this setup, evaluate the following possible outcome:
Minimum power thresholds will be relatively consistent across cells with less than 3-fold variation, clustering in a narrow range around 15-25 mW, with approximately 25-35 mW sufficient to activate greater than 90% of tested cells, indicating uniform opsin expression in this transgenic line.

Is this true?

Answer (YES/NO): NO